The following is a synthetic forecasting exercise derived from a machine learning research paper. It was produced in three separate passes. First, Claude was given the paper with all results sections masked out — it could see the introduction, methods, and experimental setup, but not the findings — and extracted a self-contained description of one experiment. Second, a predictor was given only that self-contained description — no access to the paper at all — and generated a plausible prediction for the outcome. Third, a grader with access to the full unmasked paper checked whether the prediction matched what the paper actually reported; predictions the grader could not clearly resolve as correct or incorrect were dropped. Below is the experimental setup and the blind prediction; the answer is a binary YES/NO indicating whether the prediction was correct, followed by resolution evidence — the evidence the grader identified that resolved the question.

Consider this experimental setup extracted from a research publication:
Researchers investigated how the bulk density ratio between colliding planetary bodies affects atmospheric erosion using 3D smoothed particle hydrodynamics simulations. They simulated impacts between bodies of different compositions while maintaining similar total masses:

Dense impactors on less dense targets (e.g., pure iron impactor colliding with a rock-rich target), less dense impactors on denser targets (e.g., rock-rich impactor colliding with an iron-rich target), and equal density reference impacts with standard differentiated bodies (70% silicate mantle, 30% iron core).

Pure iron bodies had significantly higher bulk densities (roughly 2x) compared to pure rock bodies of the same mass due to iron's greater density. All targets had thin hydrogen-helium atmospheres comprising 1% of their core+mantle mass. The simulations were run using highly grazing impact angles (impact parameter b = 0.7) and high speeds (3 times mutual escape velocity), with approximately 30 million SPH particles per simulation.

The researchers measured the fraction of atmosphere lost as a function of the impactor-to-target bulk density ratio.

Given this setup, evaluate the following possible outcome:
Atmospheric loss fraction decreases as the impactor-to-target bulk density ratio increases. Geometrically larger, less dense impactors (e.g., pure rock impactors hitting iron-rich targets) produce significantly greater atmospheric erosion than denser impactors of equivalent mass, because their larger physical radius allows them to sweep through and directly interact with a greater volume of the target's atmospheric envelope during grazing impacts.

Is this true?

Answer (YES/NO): NO